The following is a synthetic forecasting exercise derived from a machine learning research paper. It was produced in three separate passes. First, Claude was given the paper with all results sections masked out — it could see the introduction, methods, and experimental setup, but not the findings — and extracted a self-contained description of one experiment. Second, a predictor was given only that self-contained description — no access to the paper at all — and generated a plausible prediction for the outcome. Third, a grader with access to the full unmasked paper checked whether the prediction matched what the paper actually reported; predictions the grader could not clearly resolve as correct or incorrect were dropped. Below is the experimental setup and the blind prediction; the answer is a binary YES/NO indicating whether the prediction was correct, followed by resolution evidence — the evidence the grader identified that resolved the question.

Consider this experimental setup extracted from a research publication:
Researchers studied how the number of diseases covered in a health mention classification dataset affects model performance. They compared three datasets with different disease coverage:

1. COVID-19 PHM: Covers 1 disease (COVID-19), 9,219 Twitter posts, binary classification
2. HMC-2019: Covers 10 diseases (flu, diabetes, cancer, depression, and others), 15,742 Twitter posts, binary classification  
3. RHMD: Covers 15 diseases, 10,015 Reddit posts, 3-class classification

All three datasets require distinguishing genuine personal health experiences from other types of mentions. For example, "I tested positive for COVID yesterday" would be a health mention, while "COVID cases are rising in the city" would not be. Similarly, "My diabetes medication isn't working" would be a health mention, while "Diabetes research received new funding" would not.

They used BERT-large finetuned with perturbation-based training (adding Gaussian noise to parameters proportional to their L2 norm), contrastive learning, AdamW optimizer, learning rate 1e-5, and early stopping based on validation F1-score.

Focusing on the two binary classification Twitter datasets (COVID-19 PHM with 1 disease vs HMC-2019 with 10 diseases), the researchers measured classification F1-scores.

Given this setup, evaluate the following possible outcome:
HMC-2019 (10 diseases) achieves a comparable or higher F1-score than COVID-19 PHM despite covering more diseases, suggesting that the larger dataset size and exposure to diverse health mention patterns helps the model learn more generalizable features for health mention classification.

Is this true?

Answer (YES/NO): YES